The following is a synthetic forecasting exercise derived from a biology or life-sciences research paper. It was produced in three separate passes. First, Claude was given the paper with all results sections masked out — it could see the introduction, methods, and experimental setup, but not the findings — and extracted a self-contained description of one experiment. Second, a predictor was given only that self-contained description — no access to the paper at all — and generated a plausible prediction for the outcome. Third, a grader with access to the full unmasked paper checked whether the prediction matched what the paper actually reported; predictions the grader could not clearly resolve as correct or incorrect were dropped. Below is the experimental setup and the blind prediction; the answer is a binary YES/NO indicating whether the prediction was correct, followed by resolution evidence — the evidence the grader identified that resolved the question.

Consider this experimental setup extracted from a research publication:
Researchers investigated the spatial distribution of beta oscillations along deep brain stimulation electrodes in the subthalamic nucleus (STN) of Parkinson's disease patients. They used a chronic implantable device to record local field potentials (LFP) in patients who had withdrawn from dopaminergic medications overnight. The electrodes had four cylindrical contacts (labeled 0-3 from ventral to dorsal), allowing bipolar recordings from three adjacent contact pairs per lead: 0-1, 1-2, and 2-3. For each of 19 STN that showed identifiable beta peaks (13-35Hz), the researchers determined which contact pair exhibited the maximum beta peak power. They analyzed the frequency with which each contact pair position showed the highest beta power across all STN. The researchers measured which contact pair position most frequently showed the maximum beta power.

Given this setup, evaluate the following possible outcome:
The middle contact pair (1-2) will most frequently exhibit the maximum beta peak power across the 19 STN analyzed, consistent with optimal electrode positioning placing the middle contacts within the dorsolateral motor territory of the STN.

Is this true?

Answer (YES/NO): NO